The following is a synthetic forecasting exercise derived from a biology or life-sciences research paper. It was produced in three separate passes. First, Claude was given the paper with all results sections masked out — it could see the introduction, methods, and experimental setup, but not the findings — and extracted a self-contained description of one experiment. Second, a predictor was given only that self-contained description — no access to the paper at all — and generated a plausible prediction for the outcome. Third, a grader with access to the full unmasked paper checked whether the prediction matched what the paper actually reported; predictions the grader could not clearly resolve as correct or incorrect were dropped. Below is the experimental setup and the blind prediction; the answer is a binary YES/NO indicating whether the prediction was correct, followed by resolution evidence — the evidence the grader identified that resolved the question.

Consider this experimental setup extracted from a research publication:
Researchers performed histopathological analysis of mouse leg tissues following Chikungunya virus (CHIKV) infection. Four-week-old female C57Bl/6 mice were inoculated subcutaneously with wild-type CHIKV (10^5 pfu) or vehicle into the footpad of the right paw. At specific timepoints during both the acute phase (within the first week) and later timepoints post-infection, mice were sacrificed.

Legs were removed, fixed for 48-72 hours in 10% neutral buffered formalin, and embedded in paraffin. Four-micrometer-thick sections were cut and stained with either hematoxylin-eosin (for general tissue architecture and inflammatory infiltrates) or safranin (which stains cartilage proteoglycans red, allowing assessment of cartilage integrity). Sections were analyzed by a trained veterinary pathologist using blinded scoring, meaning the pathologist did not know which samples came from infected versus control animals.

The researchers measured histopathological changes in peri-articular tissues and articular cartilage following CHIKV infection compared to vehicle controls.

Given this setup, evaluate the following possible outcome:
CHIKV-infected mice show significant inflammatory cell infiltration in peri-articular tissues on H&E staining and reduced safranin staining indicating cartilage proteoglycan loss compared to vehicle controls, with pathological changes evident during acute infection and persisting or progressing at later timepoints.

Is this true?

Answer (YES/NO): NO